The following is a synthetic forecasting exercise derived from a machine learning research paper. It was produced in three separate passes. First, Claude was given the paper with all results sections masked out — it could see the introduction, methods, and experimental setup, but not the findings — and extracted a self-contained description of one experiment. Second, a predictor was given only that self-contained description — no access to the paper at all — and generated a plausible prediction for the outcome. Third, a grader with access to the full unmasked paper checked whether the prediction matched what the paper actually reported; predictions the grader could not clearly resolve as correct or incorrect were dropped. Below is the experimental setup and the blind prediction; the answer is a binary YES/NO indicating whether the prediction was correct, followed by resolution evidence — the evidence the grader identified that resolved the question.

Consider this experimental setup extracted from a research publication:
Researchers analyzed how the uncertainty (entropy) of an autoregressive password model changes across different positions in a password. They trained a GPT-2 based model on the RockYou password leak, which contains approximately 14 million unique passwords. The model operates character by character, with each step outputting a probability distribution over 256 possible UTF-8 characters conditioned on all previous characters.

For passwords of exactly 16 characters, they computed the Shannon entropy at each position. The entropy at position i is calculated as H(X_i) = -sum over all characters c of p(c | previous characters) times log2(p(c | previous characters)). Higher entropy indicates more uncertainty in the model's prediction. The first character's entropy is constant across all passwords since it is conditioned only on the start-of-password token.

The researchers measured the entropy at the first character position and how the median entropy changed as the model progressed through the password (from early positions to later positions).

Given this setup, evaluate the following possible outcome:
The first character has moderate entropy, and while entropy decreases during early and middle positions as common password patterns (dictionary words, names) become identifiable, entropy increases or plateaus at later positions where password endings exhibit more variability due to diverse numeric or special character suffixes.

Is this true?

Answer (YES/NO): NO